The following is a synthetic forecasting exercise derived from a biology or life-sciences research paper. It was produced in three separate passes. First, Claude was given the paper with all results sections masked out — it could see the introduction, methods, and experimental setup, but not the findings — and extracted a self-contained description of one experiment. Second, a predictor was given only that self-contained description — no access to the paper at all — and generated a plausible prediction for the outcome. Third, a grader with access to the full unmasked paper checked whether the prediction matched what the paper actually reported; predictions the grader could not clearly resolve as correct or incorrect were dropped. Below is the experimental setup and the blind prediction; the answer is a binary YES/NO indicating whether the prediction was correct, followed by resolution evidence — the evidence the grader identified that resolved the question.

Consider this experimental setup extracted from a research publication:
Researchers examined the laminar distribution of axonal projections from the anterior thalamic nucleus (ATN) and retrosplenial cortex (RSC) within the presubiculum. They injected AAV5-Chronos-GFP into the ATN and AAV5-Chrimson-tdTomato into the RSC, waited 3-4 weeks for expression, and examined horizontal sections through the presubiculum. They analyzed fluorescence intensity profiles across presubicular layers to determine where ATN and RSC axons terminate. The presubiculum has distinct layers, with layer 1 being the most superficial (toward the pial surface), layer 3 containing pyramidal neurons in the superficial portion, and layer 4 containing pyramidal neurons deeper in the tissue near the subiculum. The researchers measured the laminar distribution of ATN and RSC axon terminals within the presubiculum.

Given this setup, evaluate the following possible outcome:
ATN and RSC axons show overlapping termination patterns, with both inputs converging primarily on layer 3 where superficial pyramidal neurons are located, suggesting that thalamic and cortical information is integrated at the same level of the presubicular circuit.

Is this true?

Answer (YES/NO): NO